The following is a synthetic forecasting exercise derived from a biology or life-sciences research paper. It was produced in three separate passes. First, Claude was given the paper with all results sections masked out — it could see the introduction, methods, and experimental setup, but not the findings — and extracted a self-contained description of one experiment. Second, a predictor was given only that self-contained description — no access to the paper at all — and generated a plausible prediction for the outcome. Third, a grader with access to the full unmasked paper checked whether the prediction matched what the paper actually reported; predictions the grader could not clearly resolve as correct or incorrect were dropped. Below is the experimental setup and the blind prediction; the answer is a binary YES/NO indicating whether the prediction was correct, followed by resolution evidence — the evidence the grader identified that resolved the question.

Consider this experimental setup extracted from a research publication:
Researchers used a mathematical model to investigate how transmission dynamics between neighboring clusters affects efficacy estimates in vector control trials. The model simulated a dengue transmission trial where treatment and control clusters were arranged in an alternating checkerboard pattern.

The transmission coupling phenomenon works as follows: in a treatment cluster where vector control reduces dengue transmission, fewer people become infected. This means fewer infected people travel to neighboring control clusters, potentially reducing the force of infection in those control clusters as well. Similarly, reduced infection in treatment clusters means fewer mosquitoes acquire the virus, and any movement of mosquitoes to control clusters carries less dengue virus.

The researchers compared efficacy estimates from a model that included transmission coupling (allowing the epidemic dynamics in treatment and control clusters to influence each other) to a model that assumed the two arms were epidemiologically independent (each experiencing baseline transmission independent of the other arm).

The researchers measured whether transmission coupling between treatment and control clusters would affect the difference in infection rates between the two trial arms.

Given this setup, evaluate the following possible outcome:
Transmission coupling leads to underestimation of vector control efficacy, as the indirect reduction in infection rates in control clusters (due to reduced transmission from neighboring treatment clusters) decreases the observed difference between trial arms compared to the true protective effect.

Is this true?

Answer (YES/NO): YES